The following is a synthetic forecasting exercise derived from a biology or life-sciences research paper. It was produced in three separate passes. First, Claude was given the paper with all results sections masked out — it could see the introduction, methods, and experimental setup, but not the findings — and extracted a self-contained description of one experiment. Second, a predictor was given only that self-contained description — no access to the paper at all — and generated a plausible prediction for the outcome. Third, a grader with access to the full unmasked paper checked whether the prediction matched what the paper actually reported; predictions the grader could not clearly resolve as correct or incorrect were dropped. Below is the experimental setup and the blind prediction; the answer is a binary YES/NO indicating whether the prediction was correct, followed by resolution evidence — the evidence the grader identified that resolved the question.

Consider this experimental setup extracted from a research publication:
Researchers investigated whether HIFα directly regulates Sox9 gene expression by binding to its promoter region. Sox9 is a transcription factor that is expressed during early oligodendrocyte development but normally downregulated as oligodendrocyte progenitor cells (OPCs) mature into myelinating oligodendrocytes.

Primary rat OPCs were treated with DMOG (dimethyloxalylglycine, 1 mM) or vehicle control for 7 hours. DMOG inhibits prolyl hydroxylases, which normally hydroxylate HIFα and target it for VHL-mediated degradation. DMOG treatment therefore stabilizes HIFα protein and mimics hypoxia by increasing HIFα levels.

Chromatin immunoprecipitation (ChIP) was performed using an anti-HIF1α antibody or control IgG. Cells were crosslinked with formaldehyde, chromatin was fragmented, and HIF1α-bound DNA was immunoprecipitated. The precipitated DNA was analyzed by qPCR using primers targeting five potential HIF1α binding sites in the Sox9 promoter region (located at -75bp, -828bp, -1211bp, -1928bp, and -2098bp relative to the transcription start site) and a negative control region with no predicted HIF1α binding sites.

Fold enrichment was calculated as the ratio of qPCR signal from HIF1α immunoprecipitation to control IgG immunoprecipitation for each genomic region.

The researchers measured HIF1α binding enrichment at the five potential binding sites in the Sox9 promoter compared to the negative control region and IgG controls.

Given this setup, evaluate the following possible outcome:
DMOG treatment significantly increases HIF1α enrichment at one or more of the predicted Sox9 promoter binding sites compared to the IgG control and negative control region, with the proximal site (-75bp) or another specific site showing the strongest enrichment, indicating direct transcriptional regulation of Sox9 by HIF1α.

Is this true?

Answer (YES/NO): YES